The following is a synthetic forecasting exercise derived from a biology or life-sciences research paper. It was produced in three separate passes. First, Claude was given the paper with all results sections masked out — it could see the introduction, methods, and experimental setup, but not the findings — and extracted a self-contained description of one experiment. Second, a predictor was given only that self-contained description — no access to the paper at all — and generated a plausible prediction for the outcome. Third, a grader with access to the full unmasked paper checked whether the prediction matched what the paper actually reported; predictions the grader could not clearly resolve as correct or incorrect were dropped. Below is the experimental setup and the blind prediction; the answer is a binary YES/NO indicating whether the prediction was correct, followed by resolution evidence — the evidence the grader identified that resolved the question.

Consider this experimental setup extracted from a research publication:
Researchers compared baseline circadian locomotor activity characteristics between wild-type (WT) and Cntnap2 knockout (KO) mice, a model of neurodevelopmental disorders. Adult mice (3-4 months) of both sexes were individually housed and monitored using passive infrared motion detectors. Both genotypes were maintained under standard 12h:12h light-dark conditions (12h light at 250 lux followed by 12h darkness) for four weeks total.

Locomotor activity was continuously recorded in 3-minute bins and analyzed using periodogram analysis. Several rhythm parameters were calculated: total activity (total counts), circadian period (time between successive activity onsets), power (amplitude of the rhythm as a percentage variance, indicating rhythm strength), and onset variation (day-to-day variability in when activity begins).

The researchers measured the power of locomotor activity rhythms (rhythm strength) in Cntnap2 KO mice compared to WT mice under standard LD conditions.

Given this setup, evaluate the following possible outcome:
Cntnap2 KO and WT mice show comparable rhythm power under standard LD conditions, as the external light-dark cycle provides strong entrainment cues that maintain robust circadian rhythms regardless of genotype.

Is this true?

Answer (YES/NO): NO